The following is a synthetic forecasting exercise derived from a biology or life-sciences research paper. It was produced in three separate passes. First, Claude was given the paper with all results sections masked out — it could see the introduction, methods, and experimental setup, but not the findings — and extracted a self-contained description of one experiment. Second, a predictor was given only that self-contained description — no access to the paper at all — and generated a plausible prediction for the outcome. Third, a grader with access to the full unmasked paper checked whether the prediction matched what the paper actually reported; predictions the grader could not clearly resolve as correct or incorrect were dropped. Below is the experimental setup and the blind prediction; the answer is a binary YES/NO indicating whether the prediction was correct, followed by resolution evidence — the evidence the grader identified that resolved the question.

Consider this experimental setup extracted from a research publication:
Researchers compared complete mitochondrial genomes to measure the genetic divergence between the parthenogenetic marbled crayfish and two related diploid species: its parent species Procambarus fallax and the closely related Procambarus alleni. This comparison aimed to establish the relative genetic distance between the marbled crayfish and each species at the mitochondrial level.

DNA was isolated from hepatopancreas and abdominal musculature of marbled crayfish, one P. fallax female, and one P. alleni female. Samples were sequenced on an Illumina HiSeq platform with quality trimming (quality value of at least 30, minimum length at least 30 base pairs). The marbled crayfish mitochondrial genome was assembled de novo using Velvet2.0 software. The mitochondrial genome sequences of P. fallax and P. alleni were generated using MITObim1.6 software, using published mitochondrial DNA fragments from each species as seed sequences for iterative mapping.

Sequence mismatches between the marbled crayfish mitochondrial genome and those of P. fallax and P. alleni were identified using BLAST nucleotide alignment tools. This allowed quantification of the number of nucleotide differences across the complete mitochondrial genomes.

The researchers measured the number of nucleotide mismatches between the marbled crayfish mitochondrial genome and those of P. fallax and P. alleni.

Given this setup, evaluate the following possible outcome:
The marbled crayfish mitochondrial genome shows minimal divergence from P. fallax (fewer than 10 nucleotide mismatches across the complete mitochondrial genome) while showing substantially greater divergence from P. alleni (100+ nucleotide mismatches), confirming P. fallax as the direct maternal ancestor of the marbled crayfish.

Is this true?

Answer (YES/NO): NO